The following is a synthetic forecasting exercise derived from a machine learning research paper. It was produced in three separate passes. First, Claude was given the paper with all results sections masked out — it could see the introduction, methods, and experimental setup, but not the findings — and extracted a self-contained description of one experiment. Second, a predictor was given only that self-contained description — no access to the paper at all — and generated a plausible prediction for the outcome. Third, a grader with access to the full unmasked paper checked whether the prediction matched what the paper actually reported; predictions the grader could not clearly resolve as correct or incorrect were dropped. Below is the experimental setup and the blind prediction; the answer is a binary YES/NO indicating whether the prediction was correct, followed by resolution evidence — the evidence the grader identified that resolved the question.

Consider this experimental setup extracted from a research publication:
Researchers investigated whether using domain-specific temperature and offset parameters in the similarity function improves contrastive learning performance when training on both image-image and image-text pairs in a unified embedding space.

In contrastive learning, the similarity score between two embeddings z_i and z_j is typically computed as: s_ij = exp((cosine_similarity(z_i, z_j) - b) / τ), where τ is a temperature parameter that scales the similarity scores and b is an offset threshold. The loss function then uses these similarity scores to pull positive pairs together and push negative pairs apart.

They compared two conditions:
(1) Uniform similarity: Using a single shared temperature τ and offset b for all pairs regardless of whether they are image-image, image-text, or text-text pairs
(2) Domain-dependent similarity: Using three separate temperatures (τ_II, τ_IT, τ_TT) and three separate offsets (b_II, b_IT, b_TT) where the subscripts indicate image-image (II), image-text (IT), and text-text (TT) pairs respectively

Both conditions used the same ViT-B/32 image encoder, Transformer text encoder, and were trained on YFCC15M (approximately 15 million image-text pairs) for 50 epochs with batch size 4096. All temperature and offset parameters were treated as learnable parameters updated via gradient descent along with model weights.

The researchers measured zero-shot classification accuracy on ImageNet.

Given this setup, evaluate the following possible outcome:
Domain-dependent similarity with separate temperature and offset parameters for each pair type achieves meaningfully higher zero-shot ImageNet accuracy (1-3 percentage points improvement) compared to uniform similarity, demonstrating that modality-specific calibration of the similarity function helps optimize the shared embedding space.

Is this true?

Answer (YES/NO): YES